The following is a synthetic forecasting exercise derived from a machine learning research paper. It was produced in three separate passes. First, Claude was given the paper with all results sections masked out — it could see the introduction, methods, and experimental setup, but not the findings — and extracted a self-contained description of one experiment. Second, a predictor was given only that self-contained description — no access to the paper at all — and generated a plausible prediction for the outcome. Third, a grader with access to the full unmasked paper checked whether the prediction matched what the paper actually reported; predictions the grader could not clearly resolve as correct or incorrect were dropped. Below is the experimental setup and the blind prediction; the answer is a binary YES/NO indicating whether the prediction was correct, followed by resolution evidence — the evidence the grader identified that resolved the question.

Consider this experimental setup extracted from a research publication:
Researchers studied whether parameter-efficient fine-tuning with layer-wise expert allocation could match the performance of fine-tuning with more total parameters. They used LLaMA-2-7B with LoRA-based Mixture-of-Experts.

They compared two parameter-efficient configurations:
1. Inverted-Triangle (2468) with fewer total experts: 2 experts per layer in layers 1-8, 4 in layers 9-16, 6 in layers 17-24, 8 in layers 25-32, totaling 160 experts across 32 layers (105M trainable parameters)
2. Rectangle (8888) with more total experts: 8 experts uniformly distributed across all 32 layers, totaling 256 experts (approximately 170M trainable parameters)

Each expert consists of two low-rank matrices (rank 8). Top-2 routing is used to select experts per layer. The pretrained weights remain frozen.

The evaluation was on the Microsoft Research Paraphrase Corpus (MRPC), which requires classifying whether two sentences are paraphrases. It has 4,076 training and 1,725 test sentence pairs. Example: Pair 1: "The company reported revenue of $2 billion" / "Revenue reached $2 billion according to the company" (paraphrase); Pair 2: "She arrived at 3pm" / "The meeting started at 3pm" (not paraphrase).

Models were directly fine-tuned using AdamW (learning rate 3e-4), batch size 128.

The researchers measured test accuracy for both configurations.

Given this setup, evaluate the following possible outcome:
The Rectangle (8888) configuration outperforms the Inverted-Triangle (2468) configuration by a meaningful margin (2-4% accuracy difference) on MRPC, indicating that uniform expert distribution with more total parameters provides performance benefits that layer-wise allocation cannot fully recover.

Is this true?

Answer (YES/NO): NO